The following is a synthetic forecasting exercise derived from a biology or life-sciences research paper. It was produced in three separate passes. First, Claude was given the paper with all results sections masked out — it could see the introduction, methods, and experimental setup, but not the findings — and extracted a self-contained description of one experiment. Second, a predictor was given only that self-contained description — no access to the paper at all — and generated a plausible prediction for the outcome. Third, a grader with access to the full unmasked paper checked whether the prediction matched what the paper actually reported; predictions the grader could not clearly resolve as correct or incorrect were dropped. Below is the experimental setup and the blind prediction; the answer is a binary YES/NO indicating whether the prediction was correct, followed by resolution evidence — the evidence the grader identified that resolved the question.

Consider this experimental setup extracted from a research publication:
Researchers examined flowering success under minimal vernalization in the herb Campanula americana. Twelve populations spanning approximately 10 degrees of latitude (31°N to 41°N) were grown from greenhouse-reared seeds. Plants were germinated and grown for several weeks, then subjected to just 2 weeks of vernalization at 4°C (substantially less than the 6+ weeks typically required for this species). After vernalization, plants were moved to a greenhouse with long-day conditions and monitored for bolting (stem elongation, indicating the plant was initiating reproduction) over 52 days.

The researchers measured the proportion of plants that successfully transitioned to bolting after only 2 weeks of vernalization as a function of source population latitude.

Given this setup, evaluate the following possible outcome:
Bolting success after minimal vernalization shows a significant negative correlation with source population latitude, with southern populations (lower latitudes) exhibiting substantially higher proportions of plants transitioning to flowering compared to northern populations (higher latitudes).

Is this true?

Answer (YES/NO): YES